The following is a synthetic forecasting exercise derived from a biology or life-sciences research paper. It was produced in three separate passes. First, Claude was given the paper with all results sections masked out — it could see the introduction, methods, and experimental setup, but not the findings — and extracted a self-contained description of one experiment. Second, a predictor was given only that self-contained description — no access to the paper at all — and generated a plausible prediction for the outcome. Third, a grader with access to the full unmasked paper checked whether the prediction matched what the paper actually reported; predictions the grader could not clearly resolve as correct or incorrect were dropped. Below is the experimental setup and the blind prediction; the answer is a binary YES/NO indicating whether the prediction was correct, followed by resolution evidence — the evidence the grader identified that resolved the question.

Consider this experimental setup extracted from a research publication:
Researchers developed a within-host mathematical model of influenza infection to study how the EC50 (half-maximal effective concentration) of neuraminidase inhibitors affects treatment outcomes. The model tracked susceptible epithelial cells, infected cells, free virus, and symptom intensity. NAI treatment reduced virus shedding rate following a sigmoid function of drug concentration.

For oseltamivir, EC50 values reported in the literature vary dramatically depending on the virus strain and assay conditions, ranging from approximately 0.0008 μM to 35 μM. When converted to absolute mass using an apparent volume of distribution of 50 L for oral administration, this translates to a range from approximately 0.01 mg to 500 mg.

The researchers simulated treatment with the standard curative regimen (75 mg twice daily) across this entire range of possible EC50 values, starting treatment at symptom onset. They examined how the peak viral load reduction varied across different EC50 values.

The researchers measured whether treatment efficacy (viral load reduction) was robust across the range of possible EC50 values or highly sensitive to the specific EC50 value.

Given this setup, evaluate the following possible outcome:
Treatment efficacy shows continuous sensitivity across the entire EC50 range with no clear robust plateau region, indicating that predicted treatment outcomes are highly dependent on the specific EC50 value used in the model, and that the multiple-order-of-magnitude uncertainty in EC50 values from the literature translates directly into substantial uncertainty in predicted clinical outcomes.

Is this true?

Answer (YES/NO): NO